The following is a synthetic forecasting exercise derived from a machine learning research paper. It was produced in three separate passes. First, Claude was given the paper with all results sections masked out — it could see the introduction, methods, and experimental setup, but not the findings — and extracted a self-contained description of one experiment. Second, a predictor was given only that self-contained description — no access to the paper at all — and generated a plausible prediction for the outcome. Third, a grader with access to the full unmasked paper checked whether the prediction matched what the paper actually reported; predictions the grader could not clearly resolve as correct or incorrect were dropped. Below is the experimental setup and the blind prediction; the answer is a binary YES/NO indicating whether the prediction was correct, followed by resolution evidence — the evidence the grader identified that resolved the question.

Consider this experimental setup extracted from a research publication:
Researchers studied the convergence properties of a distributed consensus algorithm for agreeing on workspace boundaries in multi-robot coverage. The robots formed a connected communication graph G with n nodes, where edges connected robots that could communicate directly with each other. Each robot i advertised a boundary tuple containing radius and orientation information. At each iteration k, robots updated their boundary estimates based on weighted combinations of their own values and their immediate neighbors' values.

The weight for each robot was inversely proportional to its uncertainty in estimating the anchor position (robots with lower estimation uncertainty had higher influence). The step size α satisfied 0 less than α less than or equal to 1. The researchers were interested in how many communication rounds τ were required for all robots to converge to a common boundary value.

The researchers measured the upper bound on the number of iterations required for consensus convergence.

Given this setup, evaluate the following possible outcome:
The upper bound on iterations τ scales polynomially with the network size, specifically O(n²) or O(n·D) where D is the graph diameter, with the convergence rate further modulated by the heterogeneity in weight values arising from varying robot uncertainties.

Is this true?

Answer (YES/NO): NO